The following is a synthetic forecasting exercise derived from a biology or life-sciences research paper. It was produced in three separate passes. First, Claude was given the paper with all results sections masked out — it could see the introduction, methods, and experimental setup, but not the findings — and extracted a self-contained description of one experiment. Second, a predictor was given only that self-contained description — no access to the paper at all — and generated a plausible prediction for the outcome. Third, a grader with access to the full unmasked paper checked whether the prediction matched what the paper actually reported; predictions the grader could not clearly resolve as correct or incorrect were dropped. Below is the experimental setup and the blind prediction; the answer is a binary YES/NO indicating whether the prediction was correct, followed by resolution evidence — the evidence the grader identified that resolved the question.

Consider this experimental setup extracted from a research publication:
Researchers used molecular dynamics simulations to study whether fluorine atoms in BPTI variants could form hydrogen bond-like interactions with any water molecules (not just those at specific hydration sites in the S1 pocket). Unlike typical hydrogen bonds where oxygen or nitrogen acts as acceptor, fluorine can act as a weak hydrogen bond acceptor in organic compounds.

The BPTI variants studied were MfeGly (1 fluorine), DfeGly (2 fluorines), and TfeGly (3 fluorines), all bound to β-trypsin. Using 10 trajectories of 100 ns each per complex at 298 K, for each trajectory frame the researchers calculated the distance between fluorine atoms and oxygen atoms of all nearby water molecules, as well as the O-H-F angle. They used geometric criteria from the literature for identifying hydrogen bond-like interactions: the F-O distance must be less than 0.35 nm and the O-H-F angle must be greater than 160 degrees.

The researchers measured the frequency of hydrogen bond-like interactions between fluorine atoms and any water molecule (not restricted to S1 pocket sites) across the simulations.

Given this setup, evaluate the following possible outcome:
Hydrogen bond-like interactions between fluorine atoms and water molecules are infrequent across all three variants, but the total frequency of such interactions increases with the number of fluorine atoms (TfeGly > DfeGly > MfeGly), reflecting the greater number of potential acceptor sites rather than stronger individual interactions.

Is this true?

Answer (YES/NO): NO